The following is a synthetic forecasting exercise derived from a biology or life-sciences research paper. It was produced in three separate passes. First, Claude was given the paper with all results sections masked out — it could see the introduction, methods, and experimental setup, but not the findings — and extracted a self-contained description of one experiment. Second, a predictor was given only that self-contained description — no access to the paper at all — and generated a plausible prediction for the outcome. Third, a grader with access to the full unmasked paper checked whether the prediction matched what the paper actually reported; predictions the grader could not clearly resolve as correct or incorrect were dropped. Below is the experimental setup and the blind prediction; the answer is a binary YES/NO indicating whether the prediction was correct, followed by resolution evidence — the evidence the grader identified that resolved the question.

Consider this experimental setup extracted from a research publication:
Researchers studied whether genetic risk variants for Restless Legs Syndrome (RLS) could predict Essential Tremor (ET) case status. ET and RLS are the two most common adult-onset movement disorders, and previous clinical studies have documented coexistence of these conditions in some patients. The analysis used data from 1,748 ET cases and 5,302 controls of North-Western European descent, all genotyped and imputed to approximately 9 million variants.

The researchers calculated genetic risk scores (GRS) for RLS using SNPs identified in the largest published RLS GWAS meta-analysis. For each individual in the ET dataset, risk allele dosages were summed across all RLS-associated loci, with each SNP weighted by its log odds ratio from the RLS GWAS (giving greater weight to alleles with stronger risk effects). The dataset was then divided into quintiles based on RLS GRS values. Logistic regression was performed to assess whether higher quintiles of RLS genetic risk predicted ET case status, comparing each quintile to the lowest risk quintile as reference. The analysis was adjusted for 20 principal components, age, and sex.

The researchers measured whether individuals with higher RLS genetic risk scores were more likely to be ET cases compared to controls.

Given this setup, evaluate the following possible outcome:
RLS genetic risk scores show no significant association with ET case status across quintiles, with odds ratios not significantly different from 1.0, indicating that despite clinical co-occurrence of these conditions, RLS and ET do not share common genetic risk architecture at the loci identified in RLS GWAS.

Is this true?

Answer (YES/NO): YES